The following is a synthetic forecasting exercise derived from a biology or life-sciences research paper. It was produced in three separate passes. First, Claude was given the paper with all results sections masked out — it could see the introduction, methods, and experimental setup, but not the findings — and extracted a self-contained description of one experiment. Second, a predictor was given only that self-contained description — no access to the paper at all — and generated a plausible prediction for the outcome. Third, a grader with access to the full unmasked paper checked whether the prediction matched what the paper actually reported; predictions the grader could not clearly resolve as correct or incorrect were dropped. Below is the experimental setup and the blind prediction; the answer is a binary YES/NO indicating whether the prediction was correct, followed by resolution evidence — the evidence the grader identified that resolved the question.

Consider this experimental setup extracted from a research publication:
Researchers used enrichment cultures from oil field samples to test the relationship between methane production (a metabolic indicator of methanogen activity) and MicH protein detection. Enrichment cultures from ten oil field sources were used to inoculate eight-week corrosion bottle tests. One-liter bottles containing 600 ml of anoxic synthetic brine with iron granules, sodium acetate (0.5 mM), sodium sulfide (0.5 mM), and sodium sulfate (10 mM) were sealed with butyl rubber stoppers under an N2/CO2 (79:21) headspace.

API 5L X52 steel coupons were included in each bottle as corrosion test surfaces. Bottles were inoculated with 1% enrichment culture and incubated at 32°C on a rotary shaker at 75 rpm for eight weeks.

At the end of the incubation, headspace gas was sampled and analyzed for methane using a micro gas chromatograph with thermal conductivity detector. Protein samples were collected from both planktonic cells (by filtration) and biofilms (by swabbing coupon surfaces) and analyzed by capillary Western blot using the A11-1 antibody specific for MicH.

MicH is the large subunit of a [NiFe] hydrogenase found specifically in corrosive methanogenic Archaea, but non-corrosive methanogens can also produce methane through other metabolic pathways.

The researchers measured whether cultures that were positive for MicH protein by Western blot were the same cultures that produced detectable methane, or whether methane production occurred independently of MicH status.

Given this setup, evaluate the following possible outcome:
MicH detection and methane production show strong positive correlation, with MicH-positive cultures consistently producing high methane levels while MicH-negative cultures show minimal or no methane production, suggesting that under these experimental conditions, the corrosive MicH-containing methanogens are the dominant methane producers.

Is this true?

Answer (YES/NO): NO